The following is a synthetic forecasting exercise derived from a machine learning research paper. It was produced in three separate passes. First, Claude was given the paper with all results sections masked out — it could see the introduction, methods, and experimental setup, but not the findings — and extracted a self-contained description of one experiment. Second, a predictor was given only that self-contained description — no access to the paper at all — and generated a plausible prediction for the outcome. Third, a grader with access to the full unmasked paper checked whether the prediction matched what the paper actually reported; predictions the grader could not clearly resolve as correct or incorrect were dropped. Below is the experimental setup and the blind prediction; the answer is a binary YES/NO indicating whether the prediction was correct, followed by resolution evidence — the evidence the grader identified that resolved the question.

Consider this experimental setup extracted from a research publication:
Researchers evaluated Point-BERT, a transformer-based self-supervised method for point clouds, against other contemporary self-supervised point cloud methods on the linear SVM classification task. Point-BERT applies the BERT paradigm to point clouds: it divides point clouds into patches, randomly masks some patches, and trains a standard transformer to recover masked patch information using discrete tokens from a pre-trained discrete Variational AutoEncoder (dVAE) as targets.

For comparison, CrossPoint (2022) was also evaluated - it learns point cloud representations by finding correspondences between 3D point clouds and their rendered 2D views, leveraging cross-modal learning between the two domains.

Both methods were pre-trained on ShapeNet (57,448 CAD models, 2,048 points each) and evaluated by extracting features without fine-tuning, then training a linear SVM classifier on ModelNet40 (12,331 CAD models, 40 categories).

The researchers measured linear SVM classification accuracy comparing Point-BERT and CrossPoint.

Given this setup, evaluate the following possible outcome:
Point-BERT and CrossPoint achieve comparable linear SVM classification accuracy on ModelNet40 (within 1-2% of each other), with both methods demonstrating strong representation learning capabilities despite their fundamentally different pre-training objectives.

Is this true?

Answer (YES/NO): NO